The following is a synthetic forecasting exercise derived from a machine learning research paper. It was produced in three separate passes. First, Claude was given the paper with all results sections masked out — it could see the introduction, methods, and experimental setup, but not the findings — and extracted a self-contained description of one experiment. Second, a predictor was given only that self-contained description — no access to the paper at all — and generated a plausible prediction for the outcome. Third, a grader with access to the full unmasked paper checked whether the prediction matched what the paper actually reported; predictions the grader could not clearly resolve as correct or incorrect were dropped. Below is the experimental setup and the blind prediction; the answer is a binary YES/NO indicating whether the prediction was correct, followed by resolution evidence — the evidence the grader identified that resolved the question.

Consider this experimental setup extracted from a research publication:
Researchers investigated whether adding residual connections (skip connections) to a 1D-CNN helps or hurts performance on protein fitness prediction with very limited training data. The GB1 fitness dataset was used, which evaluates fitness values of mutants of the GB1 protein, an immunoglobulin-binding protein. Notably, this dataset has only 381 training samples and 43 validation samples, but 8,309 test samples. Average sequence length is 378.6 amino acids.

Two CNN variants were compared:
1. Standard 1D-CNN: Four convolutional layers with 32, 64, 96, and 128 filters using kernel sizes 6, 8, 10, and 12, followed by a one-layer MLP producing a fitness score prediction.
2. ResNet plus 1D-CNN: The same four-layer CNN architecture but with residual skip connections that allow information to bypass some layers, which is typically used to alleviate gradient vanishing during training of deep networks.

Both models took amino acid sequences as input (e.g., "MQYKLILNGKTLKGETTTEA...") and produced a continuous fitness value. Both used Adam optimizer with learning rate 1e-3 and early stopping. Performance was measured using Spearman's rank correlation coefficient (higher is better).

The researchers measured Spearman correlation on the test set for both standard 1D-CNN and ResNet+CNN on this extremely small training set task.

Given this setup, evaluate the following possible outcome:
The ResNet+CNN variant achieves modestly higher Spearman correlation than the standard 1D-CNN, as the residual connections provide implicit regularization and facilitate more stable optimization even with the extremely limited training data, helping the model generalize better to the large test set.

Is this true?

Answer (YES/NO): NO